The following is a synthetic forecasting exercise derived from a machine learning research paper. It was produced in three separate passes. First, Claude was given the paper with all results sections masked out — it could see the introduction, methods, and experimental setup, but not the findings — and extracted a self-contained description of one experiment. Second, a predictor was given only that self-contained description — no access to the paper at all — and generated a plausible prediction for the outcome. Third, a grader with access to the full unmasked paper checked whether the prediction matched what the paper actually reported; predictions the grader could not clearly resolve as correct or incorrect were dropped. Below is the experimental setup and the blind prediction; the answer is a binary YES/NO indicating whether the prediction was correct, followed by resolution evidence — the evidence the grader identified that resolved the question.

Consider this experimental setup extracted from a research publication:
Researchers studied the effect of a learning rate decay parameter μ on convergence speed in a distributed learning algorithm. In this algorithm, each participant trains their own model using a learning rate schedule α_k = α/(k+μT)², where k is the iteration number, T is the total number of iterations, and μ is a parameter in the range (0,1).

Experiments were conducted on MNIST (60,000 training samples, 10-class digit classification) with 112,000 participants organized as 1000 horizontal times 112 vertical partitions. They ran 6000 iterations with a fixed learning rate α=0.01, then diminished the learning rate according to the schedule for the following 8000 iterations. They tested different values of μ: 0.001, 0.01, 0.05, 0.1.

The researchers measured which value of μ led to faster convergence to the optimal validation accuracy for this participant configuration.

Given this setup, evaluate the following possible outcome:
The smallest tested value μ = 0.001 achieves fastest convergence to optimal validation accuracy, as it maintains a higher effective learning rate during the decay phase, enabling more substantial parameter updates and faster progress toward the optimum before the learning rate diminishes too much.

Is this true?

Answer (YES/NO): NO